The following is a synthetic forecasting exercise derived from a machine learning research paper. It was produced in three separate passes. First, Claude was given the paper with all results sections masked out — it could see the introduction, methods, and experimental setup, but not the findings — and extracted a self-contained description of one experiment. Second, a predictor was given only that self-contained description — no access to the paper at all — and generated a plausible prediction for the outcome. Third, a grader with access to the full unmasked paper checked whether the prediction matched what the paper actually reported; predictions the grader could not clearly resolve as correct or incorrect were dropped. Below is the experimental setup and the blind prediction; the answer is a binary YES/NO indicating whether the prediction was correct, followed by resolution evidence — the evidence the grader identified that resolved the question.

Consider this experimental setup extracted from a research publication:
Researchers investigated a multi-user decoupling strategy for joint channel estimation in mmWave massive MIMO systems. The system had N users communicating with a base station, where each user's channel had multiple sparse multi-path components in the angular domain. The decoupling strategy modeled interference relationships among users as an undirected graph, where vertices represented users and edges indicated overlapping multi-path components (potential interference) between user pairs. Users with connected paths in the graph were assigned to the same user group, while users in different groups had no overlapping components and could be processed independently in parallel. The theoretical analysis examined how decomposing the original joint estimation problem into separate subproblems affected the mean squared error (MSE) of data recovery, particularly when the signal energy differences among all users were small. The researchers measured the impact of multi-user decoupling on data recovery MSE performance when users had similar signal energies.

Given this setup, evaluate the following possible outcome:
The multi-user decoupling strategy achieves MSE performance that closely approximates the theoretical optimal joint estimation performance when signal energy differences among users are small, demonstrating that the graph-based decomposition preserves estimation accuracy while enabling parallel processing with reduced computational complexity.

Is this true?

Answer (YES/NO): YES